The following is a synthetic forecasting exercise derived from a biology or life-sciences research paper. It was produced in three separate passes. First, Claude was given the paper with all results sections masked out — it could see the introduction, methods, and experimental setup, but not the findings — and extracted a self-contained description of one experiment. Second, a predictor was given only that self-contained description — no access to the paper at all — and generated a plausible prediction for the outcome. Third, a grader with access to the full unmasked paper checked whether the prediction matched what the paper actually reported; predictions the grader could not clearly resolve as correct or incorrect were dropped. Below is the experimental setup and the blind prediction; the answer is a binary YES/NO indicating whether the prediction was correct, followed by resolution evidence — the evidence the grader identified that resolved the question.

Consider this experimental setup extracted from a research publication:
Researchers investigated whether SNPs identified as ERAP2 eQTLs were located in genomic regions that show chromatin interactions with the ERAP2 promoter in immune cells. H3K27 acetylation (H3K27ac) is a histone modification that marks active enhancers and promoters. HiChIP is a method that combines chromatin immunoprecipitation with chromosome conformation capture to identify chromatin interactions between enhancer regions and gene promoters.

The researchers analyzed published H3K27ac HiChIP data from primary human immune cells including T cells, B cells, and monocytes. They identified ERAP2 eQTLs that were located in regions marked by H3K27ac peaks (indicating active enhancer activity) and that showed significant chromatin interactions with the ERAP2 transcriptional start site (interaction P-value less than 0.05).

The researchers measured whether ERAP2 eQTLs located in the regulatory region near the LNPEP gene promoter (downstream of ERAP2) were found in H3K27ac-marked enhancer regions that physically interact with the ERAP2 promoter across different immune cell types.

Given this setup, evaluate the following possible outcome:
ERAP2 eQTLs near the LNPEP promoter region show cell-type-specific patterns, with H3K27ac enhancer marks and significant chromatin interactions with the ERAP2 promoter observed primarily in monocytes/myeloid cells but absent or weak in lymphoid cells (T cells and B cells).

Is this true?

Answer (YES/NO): NO